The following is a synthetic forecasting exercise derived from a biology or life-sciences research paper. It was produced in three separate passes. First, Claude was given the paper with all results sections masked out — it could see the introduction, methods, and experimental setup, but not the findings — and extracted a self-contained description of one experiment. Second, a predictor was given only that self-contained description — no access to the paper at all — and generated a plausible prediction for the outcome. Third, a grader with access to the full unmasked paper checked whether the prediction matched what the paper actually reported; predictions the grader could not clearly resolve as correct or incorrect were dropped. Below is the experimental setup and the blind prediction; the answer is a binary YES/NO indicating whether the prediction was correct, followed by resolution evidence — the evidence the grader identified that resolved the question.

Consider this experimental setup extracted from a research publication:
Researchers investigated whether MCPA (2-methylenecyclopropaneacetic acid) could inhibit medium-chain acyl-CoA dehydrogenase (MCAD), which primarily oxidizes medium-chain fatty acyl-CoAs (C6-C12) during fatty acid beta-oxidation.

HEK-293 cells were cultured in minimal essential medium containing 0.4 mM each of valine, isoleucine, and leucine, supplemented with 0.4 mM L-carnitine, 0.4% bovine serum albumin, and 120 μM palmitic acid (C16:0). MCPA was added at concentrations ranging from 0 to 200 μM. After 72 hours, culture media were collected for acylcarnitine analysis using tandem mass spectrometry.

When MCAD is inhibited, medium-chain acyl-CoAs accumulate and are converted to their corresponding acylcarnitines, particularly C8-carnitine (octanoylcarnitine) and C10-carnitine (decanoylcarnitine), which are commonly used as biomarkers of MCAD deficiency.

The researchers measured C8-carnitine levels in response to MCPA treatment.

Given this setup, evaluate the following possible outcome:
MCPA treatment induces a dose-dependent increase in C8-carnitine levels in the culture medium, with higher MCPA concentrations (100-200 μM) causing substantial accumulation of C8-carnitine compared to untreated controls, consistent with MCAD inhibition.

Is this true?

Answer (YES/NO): YES